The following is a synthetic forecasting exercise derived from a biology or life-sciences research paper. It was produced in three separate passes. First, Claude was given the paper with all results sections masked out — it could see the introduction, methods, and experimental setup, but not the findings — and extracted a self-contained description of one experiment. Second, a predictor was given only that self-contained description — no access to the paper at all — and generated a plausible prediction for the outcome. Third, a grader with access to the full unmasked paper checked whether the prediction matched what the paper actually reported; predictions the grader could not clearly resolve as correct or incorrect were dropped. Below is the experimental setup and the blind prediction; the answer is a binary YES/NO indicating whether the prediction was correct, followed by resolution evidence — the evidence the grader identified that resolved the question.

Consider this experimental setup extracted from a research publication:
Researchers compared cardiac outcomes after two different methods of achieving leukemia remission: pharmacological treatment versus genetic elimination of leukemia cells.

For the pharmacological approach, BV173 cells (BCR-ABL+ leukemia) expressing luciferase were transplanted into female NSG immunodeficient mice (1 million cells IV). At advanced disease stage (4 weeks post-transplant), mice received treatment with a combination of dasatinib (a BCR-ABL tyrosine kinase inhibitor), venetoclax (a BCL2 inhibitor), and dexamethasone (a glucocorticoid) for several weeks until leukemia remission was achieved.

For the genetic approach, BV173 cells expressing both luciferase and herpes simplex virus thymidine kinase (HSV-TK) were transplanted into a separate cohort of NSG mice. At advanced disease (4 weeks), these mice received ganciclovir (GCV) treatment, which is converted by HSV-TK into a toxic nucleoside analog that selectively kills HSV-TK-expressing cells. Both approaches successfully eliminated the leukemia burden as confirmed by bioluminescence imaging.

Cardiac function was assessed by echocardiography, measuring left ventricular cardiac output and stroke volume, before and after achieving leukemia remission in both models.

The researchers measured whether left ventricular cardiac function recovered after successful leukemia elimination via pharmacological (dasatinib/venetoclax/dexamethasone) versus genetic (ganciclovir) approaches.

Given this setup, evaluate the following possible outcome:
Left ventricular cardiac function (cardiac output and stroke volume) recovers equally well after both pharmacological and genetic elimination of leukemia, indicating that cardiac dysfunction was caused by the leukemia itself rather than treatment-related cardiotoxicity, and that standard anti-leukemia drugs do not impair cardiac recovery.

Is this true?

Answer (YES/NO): NO